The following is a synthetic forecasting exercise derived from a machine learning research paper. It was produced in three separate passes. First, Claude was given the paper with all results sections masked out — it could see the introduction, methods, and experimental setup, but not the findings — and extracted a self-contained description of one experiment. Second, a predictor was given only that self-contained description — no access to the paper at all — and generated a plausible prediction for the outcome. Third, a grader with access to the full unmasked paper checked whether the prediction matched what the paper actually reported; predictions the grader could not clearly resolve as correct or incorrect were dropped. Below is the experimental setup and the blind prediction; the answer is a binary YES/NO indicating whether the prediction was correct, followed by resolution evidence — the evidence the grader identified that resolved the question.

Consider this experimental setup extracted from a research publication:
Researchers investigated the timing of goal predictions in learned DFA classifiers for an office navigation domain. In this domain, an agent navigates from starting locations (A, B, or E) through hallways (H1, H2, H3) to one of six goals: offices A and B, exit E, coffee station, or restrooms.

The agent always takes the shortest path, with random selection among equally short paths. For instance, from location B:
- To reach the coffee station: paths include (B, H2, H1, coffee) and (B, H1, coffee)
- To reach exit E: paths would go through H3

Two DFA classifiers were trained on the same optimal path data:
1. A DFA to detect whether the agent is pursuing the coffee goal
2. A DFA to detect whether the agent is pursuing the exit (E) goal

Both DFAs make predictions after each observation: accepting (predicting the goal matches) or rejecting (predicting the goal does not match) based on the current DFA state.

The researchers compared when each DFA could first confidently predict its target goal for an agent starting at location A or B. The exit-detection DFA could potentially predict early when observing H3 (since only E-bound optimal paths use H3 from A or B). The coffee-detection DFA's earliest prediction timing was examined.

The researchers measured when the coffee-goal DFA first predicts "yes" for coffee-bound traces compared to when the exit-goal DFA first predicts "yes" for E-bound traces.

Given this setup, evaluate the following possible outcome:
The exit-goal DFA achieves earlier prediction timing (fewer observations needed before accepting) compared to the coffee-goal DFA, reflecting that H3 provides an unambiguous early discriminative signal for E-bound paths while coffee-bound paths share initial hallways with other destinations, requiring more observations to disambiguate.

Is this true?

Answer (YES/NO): YES